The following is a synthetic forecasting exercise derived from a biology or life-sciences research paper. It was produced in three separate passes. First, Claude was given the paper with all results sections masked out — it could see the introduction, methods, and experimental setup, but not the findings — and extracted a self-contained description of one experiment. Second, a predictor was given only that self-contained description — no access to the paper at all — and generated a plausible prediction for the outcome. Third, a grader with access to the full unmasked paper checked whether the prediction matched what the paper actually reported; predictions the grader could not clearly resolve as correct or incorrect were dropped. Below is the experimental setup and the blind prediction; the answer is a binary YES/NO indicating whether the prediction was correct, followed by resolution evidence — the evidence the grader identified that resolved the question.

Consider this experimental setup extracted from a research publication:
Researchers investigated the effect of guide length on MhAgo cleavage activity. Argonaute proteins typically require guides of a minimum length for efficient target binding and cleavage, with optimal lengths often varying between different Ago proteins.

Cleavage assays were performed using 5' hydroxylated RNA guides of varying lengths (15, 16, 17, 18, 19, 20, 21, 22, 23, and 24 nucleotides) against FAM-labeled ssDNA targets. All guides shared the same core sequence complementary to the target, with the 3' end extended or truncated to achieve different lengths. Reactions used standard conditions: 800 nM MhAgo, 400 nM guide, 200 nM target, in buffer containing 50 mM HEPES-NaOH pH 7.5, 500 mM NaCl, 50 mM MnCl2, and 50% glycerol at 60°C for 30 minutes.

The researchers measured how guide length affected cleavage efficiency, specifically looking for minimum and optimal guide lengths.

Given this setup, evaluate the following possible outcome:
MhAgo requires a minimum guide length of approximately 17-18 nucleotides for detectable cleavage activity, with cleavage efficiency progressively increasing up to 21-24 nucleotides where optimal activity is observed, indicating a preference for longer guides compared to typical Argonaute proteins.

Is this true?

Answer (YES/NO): NO